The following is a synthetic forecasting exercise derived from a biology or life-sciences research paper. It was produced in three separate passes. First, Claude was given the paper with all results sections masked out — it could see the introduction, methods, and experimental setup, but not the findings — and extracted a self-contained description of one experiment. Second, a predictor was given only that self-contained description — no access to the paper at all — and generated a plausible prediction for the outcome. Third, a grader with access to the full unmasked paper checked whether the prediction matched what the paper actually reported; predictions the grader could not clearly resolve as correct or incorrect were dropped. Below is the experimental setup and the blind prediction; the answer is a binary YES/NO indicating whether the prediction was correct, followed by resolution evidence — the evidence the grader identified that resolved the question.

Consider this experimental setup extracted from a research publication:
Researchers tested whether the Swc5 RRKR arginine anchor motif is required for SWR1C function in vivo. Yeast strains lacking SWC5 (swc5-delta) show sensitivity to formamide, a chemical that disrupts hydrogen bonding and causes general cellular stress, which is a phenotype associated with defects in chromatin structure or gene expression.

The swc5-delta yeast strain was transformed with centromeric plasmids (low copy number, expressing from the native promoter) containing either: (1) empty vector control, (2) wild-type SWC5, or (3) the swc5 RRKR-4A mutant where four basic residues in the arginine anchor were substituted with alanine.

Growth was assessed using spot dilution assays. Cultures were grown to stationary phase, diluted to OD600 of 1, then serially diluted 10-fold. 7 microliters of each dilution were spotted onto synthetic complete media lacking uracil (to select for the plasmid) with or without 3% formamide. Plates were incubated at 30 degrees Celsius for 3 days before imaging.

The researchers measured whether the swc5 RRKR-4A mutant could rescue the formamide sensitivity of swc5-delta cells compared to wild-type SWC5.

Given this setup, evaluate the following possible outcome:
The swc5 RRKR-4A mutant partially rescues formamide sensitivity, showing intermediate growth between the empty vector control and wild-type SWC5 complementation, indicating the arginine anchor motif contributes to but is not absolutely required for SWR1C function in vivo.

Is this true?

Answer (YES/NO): NO